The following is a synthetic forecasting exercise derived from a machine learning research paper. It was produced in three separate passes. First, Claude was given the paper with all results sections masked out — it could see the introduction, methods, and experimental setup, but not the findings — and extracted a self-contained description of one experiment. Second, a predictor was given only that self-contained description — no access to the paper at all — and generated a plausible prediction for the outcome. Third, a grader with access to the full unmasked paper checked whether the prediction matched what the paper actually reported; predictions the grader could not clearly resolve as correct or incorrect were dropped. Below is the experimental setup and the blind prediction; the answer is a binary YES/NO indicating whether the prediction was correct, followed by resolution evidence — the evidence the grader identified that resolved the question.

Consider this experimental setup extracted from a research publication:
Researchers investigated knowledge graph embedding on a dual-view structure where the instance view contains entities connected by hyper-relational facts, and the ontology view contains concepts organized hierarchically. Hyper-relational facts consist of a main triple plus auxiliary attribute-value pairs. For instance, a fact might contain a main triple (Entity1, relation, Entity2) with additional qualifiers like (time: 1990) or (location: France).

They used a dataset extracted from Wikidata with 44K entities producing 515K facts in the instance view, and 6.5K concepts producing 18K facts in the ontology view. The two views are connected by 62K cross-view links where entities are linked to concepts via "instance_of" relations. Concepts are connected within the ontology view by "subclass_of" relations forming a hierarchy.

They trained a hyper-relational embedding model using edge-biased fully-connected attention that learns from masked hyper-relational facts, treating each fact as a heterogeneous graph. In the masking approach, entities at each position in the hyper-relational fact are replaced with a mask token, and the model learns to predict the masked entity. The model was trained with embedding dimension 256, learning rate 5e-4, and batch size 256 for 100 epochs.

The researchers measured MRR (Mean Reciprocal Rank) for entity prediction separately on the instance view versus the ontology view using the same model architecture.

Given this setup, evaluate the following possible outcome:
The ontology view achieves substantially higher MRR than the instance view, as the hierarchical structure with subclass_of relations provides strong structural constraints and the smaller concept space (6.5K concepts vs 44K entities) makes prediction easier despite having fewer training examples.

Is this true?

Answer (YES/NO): NO